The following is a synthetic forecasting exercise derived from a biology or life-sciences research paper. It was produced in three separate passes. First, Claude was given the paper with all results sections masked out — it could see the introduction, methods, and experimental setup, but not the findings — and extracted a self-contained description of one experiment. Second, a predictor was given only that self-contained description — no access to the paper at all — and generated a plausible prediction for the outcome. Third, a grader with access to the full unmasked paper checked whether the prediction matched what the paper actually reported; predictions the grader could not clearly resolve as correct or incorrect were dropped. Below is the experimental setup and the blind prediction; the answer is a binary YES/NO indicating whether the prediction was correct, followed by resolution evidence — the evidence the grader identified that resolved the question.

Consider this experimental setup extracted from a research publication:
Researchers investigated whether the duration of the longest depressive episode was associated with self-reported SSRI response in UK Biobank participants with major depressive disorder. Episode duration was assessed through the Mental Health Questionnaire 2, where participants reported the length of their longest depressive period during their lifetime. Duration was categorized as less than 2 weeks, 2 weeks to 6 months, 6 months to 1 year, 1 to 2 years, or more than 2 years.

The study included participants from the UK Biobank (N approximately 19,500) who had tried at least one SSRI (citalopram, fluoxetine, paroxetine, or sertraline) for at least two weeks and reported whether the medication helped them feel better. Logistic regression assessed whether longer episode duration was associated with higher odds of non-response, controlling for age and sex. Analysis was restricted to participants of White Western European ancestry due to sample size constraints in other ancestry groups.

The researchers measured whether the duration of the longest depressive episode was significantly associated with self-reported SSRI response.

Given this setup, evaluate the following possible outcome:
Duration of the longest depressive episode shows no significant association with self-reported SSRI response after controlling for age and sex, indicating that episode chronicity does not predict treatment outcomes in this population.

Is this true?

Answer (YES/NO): NO